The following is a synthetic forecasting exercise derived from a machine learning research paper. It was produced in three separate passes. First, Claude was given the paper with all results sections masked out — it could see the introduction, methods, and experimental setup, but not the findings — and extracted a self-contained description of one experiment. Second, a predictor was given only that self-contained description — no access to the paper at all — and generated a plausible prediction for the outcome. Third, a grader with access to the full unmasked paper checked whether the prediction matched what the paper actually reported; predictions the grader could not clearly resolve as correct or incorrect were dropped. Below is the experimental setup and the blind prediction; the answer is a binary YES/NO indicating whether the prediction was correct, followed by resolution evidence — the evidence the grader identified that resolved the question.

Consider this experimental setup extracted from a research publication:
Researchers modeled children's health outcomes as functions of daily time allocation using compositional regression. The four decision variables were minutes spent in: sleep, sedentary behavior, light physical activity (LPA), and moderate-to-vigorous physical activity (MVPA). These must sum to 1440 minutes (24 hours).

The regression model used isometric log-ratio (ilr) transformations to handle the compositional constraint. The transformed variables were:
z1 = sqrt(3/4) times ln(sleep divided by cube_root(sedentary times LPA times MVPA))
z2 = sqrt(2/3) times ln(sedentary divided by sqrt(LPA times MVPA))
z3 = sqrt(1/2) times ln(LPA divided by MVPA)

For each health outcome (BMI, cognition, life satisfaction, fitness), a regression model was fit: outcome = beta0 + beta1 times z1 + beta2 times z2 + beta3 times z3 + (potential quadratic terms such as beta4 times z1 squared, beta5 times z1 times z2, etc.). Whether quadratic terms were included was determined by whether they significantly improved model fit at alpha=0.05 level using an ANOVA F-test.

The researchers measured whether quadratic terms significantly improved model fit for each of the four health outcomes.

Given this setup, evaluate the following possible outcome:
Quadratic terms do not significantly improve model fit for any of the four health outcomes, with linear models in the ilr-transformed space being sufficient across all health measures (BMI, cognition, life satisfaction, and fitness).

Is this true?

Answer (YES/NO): NO